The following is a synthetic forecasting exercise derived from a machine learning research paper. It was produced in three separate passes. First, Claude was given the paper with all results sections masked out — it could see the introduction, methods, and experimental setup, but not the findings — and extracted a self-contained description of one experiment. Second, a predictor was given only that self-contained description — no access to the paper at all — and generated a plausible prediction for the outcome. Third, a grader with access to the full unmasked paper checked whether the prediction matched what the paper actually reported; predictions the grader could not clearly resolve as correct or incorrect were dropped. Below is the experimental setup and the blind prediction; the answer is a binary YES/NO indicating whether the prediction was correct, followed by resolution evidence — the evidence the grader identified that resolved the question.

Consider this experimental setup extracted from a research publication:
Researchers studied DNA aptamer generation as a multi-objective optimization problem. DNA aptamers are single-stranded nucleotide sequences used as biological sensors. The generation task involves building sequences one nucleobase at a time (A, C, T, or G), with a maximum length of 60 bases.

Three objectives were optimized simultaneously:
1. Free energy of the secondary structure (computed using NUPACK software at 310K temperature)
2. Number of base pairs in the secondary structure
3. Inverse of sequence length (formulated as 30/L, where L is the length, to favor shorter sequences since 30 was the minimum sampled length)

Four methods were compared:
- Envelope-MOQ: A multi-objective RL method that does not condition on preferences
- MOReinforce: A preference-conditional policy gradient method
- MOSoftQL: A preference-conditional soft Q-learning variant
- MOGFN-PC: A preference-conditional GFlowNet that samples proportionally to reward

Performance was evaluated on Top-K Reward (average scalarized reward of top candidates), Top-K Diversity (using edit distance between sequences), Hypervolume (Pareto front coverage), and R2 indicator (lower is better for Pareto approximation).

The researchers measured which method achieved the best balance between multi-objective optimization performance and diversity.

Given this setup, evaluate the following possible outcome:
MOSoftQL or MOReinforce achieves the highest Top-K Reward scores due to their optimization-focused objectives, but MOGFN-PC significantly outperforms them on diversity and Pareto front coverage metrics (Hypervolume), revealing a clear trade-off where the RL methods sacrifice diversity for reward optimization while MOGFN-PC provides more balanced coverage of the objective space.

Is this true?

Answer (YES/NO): NO